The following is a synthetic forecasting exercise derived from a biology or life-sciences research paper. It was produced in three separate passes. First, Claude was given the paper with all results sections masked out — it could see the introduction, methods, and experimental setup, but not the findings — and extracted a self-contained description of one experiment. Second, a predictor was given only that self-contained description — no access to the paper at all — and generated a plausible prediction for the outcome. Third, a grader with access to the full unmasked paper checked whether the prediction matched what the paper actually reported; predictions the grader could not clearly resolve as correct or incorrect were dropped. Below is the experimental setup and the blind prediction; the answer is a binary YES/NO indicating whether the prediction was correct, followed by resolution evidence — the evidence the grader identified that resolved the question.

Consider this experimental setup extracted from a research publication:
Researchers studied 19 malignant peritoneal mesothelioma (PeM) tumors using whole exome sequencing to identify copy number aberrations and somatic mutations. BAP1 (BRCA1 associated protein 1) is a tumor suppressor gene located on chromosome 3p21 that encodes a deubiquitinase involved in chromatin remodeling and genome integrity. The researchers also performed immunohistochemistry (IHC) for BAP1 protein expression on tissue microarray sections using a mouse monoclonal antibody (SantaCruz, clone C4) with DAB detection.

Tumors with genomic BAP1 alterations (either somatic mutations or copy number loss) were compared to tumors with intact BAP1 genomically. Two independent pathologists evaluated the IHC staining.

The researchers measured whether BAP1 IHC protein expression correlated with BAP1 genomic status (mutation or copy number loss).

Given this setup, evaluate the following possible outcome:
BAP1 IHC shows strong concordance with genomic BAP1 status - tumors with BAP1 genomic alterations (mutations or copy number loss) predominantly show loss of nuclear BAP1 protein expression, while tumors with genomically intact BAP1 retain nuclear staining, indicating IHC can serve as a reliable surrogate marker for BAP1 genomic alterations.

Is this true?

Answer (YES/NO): NO